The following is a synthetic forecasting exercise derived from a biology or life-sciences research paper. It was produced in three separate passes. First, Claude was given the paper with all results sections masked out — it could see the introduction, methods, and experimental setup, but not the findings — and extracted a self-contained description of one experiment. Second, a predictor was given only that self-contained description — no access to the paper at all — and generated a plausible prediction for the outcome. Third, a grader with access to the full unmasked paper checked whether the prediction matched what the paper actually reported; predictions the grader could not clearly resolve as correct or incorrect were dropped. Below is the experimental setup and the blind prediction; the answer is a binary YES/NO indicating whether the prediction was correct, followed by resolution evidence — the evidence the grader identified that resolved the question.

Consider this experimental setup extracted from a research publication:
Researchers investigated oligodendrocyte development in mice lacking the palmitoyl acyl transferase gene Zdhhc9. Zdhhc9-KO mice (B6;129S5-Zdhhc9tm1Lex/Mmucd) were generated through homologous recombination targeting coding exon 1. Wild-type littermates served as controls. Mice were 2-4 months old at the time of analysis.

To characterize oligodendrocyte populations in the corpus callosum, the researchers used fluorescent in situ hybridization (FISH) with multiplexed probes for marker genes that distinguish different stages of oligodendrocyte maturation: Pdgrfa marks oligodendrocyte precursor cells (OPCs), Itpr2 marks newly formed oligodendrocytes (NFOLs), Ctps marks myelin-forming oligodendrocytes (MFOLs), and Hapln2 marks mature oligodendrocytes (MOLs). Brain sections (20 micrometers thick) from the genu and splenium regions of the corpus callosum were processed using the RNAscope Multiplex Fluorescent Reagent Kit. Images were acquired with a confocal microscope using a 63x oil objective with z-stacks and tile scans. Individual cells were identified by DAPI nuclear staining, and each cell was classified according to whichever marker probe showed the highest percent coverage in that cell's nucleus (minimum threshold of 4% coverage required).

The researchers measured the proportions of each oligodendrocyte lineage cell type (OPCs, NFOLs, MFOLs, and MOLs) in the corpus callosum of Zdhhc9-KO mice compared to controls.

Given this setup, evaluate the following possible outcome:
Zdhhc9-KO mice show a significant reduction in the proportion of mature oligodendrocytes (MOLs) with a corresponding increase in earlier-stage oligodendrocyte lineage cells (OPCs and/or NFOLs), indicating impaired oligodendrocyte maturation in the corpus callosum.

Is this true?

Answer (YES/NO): YES